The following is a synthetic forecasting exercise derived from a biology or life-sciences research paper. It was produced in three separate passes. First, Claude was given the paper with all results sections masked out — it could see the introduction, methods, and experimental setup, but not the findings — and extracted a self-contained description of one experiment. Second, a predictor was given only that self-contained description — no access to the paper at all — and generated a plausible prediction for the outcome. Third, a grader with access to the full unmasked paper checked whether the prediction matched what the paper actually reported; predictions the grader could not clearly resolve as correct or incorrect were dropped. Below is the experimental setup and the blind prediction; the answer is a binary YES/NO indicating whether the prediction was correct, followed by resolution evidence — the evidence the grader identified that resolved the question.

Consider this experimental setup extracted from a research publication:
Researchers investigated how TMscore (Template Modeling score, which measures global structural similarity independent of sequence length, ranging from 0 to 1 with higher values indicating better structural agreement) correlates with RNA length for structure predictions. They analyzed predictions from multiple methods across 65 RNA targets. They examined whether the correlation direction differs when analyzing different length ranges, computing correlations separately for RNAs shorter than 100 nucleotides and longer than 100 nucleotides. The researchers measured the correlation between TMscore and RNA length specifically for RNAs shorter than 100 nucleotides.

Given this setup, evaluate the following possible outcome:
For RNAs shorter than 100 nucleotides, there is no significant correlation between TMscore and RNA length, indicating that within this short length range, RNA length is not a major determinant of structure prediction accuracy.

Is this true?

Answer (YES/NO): NO